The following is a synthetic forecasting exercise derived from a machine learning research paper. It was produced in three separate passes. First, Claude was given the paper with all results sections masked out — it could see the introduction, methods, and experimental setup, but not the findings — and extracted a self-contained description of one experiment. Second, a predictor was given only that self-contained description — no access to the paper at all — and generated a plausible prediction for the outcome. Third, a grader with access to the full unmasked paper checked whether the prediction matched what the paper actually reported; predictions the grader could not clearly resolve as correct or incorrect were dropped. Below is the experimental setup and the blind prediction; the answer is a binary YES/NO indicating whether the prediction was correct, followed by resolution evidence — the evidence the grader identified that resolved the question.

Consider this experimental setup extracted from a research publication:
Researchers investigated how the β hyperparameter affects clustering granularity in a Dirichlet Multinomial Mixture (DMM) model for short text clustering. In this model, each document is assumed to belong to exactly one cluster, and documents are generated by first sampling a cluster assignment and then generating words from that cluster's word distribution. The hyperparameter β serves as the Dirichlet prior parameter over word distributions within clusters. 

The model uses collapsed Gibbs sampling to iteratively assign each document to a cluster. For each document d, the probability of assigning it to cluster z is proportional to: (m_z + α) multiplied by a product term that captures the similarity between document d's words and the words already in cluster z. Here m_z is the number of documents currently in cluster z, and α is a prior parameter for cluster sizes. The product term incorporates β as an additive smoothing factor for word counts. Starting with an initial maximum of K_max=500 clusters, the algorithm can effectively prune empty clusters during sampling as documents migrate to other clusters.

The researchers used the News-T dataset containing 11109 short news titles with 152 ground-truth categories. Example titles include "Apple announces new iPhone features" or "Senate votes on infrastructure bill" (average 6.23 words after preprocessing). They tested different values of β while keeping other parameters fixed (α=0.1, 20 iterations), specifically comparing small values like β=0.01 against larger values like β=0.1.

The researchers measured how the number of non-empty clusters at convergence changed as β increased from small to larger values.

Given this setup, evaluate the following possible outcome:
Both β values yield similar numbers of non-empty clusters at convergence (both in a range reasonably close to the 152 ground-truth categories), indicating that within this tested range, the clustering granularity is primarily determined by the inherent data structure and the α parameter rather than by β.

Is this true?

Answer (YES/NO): NO